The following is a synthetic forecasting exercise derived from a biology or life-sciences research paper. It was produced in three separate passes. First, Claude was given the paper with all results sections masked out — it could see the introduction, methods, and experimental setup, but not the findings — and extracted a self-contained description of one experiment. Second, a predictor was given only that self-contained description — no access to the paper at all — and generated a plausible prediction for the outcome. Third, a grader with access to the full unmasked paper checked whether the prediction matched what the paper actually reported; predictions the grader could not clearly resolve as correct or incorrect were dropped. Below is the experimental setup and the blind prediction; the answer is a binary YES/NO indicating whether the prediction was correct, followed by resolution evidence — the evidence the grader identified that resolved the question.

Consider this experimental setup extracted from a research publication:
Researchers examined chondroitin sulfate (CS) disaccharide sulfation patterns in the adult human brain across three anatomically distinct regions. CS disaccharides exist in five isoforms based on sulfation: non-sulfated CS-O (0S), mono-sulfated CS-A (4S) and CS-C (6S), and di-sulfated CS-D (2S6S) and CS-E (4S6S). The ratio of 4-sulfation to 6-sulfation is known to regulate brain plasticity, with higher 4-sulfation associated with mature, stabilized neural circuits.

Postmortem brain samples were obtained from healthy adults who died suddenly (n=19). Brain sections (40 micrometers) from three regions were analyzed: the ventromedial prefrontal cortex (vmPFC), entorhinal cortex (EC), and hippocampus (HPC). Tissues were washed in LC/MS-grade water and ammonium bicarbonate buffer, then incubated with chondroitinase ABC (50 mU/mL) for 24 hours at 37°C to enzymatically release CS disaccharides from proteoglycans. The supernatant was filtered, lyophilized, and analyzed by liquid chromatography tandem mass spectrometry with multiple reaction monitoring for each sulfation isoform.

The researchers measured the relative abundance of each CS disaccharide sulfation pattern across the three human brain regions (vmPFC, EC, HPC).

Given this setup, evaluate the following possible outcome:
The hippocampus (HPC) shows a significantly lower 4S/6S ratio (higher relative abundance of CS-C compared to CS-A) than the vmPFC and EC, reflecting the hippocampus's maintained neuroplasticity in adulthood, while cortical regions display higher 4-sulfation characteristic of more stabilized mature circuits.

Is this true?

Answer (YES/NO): NO